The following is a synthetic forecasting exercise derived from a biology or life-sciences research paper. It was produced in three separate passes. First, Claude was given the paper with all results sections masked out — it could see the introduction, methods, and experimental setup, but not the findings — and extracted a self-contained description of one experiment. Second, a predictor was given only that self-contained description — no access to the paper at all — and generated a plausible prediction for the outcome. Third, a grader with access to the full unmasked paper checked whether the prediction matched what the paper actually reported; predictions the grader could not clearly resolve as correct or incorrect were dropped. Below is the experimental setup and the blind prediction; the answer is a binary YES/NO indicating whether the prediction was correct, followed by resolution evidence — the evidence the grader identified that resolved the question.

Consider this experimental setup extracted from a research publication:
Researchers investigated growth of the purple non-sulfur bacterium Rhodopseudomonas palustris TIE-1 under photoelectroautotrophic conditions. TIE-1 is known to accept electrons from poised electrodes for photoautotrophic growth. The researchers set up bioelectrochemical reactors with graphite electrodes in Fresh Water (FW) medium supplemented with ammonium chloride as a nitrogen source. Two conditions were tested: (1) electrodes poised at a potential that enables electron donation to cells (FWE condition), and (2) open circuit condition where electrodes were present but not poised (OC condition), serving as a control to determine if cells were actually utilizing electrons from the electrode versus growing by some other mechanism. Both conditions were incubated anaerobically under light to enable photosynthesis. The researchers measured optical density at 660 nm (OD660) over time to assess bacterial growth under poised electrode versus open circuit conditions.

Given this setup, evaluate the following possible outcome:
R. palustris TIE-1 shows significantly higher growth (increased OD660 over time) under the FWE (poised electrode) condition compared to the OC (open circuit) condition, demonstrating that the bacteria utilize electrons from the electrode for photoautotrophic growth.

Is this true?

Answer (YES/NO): YES